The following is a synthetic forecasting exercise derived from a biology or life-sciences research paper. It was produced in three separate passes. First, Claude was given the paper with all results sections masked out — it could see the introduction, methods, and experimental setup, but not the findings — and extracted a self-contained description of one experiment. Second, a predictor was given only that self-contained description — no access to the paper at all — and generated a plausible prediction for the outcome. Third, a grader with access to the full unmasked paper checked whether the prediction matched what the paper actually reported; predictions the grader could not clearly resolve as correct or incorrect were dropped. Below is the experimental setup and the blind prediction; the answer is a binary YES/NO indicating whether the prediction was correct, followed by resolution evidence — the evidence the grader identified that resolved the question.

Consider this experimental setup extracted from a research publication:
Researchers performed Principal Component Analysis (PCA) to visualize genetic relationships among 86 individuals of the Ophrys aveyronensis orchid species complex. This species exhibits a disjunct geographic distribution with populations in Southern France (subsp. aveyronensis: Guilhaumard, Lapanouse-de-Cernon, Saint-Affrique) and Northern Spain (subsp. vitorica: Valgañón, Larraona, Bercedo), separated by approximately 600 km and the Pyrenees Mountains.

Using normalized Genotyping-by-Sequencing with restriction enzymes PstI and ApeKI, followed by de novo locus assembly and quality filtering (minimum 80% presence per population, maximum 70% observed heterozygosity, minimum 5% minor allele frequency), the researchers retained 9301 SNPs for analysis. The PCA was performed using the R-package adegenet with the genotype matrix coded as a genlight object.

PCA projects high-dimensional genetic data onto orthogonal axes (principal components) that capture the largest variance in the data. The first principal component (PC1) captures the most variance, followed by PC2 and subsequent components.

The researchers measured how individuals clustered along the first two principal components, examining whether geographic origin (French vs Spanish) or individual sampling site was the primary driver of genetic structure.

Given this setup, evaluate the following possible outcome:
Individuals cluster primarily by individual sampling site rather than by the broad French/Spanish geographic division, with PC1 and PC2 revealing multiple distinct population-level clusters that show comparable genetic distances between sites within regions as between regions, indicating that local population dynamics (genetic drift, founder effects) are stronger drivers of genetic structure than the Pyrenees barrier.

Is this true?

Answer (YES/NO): NO